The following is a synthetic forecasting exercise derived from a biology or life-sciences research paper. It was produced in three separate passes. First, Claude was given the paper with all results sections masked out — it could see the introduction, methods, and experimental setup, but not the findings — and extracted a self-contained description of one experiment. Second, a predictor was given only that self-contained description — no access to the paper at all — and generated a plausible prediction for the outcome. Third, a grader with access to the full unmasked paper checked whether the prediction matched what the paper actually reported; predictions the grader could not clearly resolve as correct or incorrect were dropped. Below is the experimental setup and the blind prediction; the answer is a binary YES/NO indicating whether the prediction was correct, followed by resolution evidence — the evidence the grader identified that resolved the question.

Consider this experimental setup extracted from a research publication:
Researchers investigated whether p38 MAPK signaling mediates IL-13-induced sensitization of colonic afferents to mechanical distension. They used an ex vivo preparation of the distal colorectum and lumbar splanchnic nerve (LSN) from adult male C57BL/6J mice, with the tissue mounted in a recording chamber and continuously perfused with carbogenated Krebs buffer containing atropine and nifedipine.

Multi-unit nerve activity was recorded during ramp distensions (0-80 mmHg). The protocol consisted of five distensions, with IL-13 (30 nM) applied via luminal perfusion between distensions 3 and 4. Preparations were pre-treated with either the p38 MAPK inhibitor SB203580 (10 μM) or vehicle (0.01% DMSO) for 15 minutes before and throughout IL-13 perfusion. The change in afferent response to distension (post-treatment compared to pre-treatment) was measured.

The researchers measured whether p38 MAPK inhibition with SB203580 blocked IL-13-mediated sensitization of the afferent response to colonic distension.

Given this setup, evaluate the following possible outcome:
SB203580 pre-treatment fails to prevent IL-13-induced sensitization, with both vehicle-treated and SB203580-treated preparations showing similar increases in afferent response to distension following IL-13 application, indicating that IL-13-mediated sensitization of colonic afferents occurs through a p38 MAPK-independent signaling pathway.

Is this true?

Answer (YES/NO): NO